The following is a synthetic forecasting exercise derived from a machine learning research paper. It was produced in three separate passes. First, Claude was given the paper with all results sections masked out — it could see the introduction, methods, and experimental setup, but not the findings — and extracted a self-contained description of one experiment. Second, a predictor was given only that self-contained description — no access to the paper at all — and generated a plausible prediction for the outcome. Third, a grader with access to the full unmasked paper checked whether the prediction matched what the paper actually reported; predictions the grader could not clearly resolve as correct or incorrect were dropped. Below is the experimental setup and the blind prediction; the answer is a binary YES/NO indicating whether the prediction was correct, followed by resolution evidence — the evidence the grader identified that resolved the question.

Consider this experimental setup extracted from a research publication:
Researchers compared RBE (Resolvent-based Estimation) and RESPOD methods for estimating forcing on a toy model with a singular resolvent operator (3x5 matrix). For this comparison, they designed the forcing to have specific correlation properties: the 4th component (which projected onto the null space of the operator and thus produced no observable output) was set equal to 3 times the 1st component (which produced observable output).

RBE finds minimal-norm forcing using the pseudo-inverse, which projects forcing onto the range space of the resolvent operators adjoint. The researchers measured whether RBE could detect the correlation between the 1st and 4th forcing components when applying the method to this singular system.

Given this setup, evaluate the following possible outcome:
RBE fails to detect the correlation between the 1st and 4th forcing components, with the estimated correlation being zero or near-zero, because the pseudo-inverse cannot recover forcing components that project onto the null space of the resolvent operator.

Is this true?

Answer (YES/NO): YES